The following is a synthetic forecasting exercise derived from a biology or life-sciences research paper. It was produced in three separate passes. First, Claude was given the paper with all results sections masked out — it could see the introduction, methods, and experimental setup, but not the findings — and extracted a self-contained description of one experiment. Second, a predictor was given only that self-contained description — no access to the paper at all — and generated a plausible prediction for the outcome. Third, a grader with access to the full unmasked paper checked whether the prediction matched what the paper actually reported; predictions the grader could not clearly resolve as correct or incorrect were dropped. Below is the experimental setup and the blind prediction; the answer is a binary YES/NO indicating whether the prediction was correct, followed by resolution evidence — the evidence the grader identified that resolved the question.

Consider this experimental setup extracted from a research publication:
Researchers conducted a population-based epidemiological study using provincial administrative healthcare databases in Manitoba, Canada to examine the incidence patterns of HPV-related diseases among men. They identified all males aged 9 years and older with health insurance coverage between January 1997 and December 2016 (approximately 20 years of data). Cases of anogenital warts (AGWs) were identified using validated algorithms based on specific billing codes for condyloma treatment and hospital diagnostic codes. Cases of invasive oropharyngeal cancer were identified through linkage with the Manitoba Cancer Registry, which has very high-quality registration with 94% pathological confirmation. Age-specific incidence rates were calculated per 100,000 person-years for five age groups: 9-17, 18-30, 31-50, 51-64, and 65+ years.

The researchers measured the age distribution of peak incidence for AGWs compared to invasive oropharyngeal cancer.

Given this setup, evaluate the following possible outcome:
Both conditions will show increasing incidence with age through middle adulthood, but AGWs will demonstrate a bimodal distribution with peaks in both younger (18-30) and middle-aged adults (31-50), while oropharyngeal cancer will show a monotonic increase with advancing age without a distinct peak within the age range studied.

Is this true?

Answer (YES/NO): NO